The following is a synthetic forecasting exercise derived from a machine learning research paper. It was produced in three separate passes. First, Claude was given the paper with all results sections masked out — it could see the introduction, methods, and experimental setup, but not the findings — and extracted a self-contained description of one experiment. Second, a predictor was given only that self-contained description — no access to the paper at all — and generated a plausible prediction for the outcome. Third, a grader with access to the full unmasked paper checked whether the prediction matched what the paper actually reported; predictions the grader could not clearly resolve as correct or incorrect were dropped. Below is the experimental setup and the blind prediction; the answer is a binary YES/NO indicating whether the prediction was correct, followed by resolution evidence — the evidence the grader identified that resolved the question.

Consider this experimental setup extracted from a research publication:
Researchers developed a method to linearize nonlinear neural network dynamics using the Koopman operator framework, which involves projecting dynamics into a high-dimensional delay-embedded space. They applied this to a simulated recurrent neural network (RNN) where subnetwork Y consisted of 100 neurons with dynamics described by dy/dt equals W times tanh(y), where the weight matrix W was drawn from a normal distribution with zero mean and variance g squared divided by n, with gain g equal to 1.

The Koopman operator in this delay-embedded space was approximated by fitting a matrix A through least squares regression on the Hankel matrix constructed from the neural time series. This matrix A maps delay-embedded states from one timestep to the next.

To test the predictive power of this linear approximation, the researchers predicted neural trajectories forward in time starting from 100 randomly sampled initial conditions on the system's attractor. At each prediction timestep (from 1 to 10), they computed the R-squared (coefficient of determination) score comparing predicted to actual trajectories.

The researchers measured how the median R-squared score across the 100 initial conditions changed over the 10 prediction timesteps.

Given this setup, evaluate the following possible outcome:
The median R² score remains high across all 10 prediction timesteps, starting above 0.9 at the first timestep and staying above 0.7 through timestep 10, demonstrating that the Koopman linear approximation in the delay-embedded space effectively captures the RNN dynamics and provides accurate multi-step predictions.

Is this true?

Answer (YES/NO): NO